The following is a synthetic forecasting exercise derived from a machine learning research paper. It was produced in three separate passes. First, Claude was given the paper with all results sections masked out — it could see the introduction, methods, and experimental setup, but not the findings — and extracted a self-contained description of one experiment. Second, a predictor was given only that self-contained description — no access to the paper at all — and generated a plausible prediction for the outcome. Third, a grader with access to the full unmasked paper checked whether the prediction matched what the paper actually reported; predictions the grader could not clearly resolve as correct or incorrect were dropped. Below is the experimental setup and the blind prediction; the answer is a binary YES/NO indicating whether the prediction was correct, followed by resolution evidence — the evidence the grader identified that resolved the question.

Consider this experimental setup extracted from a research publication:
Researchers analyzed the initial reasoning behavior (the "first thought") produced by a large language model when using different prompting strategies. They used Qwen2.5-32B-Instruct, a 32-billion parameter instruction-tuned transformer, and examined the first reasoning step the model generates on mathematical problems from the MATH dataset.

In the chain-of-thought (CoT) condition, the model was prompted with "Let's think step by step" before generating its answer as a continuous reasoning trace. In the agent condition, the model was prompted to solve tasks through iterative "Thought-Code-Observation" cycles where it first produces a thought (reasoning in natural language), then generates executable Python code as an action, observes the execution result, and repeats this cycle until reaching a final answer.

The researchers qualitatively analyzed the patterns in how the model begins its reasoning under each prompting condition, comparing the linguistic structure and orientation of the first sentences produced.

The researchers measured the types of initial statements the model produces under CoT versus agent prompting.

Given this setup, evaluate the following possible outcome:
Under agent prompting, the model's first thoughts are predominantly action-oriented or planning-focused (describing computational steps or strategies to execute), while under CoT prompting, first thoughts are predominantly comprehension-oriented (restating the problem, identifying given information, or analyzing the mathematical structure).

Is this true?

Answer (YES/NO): NO